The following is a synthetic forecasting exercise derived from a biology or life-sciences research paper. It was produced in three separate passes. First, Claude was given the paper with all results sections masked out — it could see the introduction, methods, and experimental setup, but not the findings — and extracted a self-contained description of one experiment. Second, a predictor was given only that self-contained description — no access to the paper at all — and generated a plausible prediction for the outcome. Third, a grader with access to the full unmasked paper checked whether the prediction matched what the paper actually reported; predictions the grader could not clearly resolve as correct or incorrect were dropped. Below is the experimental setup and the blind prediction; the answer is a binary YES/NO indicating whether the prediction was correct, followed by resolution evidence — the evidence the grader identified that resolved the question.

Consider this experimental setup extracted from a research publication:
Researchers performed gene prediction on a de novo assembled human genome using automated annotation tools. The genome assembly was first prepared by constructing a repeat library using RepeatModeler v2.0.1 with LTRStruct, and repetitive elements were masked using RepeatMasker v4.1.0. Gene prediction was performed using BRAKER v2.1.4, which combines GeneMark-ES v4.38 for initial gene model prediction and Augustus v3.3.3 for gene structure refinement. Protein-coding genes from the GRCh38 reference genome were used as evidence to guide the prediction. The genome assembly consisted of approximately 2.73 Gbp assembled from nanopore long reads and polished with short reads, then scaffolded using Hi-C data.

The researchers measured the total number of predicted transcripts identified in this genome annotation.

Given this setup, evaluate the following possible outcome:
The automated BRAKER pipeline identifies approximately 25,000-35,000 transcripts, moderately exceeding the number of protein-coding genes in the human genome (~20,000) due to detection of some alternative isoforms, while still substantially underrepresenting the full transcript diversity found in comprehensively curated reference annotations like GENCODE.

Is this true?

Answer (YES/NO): NO